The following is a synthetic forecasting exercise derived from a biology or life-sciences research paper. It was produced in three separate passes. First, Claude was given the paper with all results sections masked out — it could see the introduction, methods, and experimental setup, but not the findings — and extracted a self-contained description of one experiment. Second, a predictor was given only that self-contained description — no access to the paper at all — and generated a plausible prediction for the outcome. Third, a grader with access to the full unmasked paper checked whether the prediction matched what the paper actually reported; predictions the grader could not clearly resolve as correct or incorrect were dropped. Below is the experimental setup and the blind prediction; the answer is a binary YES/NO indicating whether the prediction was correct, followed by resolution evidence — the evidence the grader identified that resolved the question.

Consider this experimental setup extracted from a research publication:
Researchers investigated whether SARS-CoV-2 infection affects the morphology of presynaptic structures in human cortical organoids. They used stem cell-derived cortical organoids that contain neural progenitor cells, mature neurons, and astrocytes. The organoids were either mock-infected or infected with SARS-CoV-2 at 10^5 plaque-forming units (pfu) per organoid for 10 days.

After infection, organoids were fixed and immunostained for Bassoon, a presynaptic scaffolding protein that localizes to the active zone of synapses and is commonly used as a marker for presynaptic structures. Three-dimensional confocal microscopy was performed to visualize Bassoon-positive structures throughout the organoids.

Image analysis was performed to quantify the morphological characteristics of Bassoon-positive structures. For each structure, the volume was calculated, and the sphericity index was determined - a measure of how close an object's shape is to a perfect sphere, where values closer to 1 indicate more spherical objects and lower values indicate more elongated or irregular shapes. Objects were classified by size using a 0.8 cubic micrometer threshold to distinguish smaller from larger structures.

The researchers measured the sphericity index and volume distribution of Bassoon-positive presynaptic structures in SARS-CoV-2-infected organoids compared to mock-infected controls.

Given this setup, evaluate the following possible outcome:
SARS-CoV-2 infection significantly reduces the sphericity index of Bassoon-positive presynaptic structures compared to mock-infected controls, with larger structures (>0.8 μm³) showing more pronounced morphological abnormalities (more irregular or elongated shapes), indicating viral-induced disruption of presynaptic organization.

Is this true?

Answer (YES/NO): YES